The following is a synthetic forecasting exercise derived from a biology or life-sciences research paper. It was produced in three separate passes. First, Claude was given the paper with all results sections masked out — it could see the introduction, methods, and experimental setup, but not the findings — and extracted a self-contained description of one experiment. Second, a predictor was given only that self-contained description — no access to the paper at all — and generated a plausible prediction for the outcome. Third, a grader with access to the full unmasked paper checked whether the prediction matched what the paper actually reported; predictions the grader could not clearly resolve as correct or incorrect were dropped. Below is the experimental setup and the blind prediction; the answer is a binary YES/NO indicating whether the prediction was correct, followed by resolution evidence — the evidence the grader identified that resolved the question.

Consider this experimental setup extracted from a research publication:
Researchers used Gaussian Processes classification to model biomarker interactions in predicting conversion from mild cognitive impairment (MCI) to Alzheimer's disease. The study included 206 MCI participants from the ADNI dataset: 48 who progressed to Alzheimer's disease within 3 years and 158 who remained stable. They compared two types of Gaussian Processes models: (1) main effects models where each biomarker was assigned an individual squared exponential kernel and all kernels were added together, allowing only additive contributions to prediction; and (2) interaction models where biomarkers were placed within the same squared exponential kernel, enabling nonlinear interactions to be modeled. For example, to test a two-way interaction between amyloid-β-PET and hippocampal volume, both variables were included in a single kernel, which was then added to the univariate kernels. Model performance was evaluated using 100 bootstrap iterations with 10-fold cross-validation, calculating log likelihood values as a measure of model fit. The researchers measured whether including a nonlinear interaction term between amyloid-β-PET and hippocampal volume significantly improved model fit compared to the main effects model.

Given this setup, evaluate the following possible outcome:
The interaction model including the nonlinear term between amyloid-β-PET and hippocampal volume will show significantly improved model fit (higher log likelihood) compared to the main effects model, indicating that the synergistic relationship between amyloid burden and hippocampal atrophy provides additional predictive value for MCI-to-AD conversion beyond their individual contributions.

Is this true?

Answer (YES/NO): YES